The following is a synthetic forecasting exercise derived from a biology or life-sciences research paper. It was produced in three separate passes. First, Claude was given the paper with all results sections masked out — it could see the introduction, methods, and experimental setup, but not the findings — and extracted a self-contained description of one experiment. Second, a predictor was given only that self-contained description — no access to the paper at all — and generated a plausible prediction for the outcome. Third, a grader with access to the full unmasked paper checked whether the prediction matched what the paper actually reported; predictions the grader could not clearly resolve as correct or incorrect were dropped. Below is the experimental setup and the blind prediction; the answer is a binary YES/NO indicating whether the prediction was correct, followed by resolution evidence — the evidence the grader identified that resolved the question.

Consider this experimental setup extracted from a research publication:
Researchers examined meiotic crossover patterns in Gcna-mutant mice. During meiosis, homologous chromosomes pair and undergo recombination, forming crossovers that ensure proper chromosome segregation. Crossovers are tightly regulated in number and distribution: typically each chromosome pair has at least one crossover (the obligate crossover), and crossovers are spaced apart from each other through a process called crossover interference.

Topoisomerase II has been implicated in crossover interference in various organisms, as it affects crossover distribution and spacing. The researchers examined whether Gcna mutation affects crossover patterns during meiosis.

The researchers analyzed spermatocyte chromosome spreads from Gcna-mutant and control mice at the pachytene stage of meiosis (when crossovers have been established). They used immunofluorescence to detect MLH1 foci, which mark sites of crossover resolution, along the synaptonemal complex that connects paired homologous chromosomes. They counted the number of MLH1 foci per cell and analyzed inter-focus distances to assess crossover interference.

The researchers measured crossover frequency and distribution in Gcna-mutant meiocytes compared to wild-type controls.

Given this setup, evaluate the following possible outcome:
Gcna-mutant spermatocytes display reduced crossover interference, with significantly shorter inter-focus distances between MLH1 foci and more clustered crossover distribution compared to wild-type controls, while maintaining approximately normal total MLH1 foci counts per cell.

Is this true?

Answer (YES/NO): NO